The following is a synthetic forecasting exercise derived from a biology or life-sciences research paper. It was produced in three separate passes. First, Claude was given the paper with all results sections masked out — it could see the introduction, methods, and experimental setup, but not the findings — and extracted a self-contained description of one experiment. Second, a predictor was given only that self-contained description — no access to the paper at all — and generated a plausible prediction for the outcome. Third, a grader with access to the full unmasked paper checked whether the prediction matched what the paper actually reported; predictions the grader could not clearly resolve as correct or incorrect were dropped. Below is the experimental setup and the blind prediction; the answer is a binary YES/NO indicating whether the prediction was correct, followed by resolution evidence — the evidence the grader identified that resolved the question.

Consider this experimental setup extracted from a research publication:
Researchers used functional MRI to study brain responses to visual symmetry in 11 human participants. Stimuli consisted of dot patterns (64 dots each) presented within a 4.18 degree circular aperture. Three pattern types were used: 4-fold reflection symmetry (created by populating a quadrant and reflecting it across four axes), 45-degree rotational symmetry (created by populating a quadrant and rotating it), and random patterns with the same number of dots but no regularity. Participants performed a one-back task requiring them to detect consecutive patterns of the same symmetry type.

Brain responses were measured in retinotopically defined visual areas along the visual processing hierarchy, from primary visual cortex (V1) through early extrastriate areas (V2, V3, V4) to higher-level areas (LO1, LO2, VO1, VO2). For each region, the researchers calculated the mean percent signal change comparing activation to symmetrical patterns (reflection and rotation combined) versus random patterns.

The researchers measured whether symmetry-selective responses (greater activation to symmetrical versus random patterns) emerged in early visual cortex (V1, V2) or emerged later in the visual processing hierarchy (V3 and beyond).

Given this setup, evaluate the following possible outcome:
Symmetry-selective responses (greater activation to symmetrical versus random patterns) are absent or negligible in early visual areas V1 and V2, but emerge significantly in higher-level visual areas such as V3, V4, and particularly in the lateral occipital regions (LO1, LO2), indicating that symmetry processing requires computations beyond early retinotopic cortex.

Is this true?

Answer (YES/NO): YES